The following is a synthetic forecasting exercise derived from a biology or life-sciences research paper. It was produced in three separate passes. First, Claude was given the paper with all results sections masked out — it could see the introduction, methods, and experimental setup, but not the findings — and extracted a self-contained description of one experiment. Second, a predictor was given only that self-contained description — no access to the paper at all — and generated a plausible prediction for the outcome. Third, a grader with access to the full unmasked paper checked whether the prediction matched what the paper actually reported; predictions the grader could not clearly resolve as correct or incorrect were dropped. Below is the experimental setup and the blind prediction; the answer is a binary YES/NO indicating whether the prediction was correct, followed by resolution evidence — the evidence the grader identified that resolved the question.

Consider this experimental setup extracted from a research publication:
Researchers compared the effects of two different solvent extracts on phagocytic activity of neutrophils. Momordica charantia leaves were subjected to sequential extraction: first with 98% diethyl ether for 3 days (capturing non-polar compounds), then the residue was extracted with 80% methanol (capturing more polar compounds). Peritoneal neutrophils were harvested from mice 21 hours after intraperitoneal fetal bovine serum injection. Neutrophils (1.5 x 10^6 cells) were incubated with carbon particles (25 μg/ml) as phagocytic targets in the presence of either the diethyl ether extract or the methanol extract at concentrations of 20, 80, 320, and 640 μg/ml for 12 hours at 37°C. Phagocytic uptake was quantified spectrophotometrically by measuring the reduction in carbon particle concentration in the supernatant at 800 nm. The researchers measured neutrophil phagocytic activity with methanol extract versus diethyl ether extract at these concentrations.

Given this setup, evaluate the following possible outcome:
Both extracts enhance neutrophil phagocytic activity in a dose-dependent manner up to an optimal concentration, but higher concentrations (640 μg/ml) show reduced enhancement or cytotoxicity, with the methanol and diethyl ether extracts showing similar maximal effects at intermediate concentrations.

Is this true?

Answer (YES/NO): NO